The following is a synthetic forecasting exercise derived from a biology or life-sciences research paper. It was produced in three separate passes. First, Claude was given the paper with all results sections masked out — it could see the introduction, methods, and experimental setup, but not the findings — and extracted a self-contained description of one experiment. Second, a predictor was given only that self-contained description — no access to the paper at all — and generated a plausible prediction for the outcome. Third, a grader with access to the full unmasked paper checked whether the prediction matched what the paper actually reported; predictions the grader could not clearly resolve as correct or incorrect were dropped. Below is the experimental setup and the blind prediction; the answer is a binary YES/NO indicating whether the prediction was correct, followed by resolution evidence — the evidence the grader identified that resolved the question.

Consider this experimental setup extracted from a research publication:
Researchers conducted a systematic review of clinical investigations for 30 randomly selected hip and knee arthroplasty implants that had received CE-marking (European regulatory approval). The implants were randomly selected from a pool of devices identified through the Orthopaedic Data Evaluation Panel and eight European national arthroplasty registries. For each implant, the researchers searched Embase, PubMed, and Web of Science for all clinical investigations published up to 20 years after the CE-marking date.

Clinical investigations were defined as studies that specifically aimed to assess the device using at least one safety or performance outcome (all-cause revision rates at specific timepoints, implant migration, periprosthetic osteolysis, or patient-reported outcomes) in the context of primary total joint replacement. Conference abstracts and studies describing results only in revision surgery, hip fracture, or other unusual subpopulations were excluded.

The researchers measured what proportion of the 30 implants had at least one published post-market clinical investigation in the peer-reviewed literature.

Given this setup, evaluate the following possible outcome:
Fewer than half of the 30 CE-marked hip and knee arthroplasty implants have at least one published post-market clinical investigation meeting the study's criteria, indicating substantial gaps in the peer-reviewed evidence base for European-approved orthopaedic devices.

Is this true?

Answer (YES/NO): NO